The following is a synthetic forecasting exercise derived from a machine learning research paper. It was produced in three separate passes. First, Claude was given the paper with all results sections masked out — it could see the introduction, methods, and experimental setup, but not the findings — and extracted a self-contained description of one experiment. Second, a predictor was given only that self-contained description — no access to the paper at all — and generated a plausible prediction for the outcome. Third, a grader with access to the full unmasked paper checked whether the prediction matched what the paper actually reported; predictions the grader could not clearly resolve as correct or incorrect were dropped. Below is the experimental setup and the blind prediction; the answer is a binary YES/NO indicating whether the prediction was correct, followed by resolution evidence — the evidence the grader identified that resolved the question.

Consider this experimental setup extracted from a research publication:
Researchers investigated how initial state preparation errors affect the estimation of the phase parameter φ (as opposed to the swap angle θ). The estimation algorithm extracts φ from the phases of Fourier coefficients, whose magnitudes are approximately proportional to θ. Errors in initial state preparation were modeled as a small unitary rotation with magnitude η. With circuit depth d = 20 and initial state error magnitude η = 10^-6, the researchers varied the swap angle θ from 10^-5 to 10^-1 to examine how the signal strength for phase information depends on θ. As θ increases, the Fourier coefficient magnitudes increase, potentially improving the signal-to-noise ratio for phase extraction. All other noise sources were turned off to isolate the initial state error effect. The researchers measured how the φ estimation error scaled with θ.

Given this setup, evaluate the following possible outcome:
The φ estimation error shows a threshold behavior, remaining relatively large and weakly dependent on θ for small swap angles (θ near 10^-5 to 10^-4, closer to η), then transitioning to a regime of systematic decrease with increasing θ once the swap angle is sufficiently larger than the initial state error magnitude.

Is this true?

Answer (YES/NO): NO